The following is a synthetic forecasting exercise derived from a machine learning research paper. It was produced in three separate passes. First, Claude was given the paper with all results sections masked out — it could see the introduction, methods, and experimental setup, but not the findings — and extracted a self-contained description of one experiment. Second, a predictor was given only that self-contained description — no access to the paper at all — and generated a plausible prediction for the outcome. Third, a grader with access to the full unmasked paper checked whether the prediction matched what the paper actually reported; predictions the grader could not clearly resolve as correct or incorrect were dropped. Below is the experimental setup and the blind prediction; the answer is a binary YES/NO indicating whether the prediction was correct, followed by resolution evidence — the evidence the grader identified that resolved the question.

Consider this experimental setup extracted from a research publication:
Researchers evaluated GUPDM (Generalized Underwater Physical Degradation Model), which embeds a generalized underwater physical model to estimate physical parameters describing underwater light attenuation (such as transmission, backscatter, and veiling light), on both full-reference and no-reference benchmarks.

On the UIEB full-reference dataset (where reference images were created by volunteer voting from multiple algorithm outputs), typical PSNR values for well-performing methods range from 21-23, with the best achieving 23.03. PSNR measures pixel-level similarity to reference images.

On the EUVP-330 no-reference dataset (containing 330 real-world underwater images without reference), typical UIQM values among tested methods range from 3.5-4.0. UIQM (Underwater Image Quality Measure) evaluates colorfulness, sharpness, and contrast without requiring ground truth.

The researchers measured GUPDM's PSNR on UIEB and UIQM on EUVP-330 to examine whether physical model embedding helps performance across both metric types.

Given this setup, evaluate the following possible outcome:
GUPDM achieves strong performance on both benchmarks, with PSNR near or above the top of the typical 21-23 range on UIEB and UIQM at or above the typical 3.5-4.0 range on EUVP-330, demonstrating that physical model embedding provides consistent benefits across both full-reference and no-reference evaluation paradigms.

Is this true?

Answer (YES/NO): NO